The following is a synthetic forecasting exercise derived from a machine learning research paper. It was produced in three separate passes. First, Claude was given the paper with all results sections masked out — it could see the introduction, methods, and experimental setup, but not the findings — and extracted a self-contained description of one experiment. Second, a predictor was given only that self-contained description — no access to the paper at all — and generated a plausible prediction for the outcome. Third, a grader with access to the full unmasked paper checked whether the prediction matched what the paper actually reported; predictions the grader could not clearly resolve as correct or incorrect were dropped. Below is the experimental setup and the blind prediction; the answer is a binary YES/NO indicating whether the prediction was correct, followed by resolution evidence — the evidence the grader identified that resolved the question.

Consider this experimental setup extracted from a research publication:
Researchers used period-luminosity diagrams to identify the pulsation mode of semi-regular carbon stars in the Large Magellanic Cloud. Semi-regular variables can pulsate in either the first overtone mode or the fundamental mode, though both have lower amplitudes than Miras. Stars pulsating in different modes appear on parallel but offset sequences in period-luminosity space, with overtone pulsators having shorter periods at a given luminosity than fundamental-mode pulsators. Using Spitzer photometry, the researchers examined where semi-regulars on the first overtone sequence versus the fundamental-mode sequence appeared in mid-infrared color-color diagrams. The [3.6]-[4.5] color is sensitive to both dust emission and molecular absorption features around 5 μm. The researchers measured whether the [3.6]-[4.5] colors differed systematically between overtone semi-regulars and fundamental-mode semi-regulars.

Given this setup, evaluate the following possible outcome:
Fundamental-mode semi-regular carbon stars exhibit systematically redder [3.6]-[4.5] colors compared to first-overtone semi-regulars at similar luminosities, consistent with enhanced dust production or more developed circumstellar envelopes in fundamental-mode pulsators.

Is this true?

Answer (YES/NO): NO